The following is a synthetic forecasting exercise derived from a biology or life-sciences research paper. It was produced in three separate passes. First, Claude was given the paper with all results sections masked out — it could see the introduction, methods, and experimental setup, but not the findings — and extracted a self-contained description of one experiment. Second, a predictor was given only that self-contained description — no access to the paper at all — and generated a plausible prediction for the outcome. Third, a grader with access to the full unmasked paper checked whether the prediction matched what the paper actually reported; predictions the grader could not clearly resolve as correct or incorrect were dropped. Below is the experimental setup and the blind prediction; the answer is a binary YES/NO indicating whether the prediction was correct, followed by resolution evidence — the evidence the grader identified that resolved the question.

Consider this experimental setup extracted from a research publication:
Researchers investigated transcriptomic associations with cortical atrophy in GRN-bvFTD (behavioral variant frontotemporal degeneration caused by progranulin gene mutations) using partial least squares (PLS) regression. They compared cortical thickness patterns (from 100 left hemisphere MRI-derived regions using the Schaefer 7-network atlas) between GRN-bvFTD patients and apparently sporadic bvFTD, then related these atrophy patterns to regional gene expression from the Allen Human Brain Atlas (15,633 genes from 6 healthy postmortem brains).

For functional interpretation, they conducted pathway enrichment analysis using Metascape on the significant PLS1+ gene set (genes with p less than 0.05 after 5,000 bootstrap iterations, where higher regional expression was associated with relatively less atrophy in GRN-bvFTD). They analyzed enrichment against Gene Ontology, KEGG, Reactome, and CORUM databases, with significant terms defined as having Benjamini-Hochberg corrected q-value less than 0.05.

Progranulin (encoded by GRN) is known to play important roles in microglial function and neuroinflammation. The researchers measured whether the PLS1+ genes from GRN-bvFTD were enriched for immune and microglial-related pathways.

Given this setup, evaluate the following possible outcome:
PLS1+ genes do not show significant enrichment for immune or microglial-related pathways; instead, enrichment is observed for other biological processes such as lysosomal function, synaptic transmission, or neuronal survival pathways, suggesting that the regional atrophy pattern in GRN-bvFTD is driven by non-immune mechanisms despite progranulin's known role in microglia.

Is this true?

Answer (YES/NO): NO